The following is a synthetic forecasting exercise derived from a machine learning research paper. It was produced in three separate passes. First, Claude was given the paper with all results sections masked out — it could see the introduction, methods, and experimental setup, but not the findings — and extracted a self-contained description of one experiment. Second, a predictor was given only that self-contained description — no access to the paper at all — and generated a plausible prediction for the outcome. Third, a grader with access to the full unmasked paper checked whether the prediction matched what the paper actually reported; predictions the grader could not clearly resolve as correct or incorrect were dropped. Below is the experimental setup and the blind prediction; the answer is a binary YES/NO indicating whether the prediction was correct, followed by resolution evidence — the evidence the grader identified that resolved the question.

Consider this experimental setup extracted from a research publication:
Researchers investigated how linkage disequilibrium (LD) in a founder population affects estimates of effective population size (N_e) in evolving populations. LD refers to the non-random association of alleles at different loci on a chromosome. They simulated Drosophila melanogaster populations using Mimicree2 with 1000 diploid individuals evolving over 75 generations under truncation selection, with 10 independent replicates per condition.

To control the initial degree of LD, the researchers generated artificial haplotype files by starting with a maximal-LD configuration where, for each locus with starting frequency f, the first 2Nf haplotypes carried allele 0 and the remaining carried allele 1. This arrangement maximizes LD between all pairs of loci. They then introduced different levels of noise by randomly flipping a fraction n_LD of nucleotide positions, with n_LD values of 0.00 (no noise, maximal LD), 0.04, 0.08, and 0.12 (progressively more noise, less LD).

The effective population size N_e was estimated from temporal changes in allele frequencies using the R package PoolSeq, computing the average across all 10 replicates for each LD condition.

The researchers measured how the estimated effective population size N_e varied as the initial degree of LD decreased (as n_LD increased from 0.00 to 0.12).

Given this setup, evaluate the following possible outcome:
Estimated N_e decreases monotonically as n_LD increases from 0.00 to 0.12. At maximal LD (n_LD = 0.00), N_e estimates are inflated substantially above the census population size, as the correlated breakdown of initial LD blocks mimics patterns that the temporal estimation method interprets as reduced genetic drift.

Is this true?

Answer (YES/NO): NO